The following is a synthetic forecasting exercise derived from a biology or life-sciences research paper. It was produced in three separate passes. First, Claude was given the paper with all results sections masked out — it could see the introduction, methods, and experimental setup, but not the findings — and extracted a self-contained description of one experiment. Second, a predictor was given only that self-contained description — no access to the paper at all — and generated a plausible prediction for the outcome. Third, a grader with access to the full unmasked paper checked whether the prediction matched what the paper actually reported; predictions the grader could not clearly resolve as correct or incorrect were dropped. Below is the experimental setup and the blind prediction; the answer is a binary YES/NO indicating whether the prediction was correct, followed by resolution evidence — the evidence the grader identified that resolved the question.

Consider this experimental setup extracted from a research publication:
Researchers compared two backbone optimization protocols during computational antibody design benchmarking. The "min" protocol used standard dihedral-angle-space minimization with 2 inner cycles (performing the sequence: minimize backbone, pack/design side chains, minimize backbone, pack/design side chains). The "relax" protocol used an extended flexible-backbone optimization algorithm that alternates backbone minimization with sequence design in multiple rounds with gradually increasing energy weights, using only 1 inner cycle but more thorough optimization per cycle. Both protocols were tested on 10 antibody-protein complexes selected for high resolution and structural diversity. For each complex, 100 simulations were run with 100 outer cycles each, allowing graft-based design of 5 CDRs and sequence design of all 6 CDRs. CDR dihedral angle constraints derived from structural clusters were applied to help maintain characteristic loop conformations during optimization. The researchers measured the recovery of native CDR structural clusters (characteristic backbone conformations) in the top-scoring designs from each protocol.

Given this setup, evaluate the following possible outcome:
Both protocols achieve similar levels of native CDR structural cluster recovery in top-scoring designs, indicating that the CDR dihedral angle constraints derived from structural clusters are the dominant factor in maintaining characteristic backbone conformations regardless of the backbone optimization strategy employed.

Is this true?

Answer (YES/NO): YES